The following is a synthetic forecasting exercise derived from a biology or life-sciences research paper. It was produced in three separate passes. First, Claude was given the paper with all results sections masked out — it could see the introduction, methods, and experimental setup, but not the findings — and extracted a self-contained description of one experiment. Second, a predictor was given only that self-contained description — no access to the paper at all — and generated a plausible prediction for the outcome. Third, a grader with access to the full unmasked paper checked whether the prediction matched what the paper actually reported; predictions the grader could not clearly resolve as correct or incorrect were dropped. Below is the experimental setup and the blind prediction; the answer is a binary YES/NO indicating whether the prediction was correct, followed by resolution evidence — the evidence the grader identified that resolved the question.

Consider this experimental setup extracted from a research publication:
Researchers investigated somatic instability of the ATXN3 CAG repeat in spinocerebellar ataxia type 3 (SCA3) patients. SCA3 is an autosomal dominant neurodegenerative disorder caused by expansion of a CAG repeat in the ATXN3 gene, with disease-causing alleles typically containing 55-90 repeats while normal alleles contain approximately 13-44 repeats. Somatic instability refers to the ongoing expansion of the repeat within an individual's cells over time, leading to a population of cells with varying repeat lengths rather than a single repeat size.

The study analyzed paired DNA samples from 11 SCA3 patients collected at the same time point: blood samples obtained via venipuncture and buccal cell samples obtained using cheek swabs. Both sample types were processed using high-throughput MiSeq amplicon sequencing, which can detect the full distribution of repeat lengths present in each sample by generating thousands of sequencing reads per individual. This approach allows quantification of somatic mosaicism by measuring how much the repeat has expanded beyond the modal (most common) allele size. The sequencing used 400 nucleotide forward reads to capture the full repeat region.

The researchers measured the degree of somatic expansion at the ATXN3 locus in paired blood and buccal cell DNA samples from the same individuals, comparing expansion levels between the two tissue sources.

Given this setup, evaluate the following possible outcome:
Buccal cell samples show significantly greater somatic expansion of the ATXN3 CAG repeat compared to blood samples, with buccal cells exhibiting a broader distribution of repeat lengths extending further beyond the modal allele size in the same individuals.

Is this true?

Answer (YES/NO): YES